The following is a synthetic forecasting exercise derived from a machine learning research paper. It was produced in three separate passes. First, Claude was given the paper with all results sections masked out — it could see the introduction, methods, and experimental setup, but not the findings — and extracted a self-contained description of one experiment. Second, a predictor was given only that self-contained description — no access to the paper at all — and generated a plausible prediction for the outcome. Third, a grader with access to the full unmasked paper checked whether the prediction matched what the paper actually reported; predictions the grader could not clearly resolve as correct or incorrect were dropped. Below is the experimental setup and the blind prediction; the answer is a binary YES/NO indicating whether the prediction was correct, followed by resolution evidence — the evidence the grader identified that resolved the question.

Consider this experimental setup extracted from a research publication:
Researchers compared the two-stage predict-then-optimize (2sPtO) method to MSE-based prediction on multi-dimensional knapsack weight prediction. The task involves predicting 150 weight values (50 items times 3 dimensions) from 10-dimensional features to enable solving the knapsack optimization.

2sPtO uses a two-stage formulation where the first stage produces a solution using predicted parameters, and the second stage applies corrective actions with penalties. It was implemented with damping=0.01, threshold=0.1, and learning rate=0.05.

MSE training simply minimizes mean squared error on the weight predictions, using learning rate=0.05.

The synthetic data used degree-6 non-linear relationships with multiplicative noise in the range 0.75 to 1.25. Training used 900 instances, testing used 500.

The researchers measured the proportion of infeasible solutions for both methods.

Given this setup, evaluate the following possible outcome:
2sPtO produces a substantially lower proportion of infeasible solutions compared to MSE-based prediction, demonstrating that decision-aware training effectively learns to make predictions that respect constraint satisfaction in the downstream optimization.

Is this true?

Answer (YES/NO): NO